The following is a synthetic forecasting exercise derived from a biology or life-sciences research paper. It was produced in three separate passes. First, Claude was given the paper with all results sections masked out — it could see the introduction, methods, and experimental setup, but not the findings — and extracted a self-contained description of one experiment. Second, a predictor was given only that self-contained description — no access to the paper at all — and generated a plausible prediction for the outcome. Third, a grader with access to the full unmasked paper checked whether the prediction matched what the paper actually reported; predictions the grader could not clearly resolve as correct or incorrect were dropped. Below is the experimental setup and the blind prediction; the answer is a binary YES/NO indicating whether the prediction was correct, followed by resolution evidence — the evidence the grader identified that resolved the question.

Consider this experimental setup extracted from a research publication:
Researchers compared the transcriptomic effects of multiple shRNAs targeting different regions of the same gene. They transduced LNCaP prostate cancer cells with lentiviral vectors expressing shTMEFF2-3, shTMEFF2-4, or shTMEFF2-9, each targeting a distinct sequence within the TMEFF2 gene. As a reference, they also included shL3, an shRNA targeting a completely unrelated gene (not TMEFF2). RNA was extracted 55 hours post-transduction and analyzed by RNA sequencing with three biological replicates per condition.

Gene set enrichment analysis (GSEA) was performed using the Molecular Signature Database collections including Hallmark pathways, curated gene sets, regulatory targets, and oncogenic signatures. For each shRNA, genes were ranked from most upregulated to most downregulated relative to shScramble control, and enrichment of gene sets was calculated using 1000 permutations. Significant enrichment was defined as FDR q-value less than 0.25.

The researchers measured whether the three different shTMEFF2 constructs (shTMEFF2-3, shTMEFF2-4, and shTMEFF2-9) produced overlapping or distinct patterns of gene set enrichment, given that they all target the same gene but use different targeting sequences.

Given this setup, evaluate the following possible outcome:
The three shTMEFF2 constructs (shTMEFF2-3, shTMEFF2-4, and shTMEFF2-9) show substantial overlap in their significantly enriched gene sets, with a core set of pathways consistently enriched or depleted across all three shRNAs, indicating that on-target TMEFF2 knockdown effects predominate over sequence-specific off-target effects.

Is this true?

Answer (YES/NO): NO